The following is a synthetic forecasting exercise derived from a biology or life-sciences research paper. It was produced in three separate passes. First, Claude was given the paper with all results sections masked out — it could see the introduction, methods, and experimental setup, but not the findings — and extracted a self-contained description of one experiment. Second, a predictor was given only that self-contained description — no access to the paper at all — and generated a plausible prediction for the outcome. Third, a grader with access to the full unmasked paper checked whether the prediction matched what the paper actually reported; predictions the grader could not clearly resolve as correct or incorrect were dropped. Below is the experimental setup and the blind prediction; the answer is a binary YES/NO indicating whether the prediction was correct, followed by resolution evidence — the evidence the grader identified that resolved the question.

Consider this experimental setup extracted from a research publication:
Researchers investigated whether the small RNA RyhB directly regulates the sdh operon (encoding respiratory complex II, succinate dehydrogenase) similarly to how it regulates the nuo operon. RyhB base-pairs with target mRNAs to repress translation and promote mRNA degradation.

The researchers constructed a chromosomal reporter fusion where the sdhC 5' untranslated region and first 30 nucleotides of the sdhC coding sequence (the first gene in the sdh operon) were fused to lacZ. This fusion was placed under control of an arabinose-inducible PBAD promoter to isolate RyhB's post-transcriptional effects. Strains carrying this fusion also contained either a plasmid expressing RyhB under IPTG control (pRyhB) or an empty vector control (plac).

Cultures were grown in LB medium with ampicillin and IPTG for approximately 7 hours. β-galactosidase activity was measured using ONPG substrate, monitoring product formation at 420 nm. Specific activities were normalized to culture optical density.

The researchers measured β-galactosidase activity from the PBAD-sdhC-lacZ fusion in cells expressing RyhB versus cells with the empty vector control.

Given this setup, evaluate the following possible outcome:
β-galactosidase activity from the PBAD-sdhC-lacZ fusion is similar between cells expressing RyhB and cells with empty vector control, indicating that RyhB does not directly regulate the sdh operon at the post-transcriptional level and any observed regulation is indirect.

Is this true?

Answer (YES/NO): NO